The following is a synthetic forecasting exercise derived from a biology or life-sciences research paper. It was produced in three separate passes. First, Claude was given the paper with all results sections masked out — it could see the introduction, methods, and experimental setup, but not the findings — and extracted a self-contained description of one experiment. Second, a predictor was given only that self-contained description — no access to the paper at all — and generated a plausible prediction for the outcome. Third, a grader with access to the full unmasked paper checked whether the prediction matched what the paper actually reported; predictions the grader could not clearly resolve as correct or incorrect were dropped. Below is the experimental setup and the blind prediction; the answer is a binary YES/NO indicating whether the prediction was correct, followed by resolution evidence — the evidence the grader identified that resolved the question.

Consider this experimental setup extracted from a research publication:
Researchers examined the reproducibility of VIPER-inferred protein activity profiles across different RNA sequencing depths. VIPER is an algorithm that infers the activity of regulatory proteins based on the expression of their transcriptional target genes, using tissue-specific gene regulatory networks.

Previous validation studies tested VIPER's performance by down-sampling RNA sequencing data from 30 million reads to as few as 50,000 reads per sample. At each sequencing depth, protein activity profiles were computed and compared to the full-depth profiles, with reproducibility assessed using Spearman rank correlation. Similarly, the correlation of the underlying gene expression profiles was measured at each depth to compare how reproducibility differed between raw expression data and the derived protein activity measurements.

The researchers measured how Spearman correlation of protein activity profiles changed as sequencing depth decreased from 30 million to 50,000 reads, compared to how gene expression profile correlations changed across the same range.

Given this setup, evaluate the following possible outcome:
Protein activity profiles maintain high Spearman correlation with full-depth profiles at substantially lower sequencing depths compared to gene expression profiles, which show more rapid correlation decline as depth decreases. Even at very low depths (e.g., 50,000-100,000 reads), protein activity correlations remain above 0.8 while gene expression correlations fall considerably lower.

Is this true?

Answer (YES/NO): YES